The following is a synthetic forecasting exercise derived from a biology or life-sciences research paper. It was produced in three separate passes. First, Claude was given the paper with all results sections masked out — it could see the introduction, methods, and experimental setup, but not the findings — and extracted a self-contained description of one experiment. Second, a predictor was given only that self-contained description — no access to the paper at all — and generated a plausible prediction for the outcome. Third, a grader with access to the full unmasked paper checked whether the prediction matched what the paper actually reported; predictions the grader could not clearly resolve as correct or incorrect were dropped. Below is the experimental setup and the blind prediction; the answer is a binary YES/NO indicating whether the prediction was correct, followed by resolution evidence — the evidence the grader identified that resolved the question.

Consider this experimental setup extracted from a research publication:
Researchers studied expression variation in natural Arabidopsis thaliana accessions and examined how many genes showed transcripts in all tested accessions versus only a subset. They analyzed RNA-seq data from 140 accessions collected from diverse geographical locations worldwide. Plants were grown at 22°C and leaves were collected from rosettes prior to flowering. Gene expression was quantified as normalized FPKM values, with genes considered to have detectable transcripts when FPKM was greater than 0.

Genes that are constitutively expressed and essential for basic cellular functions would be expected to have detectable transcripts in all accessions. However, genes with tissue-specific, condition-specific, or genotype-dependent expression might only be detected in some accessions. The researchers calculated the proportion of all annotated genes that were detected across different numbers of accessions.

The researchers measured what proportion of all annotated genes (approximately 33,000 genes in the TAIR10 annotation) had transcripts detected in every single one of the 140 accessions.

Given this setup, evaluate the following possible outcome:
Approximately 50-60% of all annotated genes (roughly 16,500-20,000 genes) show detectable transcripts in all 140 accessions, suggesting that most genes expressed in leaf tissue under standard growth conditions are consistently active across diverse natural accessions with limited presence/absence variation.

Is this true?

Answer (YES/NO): YES